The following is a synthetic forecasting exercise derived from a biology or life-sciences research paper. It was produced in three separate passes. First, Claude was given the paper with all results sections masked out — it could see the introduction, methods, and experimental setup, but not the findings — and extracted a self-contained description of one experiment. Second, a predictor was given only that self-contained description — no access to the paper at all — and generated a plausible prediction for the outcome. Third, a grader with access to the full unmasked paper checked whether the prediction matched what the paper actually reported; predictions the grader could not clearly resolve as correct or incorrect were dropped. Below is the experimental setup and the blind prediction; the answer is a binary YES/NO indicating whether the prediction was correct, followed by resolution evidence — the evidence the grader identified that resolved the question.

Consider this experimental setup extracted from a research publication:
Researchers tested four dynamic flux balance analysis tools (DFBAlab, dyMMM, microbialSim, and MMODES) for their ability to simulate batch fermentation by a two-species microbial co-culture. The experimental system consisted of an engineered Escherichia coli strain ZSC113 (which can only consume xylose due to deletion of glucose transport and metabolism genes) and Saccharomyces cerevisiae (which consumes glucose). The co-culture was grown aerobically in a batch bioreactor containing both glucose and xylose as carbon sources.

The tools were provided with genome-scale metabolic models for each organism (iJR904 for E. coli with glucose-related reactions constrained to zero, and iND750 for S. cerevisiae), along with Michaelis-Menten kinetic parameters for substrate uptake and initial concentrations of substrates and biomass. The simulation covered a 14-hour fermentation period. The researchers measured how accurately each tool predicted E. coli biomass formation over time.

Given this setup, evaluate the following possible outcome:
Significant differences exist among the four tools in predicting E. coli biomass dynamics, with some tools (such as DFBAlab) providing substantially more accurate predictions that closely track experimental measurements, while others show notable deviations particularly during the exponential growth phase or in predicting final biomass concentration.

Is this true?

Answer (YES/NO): YES